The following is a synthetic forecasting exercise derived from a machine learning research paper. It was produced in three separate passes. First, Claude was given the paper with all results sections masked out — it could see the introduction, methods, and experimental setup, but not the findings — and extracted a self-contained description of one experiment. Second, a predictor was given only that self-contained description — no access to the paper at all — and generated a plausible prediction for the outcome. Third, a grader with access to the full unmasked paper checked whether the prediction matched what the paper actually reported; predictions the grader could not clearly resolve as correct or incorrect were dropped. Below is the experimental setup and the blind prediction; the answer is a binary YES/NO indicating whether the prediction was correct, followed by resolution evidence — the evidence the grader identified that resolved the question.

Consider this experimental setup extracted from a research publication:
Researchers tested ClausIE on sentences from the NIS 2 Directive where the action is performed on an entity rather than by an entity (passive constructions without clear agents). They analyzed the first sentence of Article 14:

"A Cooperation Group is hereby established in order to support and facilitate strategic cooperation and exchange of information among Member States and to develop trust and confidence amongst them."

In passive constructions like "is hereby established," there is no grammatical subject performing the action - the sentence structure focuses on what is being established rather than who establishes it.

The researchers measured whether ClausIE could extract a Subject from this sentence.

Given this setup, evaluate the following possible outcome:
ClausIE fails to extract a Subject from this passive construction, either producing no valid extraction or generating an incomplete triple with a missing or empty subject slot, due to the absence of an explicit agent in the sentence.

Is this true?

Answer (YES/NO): YES